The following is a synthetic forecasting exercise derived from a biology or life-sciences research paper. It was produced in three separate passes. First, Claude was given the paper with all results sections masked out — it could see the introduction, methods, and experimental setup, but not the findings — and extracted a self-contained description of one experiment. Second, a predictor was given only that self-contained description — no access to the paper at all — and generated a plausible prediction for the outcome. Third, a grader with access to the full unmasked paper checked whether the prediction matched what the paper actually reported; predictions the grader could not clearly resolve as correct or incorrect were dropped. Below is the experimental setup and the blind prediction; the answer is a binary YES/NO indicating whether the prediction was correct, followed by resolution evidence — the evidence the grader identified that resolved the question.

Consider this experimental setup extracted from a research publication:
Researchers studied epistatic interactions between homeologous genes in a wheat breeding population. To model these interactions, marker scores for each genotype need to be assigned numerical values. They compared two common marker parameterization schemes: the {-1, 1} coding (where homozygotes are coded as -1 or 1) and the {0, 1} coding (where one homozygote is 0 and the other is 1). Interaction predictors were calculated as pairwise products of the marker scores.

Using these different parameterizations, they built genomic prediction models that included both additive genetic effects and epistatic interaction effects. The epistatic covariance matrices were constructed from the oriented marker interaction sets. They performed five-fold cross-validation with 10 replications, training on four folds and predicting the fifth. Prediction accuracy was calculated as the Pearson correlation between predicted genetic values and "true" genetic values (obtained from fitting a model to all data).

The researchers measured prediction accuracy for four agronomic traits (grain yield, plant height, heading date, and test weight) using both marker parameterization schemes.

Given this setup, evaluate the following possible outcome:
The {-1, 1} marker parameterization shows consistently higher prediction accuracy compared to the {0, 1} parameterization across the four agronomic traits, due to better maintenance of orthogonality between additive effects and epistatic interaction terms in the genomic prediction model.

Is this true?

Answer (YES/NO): NO